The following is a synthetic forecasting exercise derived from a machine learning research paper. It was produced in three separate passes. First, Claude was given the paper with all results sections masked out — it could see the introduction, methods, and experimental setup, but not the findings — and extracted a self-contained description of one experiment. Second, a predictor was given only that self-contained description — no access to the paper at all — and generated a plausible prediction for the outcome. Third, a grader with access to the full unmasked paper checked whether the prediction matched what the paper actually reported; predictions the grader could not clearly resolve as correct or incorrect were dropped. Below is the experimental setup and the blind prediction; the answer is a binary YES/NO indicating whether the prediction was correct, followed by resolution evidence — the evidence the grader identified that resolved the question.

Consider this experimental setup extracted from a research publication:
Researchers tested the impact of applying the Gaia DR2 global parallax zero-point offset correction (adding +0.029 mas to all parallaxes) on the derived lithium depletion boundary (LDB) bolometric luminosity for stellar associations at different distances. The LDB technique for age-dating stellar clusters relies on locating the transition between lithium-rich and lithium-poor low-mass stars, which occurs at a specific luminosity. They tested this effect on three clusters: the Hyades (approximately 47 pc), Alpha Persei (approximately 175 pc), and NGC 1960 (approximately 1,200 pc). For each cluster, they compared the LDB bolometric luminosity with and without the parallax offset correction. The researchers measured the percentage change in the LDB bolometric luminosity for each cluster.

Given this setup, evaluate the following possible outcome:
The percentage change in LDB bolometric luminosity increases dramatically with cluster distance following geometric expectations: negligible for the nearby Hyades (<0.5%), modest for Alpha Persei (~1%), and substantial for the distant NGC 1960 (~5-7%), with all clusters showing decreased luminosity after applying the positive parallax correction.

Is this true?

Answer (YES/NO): NO